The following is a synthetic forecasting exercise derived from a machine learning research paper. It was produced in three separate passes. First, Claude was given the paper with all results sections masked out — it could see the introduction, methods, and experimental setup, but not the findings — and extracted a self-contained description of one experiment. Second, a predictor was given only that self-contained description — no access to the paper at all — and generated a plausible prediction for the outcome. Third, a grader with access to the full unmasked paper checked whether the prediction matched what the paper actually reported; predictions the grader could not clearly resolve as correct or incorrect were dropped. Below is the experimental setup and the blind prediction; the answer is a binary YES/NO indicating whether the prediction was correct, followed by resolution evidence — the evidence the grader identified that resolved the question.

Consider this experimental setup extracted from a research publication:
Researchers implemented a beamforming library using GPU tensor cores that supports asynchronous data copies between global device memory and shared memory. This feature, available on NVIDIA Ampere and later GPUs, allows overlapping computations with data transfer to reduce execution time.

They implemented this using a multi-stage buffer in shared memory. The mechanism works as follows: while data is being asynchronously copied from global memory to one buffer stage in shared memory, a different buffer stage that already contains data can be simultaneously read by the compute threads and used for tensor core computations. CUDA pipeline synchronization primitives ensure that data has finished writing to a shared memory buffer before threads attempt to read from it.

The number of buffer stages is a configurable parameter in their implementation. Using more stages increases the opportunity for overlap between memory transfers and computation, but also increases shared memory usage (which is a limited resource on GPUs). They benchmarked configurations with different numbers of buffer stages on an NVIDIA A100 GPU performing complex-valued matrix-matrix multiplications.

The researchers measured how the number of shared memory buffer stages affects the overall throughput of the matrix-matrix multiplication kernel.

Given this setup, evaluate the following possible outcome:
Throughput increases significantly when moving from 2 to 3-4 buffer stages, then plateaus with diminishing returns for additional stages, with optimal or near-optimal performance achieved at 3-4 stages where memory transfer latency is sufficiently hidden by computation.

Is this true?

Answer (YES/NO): NO